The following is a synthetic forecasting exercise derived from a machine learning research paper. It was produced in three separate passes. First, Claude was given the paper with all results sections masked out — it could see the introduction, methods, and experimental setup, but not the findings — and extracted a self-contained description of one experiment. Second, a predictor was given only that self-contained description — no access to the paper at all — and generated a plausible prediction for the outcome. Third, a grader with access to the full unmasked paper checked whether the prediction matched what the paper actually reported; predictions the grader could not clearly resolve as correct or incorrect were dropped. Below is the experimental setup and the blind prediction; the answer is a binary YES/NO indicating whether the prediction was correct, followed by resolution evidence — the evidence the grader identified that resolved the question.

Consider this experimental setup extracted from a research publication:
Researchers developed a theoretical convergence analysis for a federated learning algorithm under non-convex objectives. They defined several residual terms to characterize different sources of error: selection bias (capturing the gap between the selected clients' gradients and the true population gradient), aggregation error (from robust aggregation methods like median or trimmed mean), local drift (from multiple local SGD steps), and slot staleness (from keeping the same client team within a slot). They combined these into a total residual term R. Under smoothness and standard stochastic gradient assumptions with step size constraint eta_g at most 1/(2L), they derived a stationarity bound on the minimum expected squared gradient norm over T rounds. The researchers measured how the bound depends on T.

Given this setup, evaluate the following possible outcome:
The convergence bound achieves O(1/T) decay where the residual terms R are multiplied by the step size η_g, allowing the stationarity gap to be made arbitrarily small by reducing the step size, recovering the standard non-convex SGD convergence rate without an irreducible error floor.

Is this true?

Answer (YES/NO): NO